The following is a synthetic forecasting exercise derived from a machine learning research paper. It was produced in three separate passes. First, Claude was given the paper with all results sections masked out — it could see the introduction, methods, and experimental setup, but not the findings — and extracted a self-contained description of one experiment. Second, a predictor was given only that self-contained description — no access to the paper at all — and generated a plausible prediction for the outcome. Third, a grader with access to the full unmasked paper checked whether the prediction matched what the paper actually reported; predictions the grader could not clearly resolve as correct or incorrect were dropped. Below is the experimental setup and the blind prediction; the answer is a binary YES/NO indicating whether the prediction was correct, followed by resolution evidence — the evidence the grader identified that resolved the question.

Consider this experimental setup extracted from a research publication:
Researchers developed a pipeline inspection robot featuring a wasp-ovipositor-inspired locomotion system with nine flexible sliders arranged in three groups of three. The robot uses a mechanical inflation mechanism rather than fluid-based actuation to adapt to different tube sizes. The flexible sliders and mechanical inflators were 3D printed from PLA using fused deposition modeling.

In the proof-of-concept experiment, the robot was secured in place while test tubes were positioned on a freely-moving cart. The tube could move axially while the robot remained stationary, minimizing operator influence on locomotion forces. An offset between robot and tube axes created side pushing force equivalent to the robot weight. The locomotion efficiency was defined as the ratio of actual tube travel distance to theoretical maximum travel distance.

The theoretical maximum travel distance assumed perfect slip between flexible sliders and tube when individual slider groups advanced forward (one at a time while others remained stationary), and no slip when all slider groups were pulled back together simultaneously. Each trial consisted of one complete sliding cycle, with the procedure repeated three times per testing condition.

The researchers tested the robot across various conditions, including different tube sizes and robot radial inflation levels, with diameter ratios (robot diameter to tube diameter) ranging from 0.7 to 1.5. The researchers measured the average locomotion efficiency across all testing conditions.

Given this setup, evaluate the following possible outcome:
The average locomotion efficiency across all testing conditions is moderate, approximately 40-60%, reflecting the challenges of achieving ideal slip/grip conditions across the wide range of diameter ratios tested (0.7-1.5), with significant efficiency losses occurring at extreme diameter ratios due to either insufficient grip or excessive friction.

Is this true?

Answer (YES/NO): NO